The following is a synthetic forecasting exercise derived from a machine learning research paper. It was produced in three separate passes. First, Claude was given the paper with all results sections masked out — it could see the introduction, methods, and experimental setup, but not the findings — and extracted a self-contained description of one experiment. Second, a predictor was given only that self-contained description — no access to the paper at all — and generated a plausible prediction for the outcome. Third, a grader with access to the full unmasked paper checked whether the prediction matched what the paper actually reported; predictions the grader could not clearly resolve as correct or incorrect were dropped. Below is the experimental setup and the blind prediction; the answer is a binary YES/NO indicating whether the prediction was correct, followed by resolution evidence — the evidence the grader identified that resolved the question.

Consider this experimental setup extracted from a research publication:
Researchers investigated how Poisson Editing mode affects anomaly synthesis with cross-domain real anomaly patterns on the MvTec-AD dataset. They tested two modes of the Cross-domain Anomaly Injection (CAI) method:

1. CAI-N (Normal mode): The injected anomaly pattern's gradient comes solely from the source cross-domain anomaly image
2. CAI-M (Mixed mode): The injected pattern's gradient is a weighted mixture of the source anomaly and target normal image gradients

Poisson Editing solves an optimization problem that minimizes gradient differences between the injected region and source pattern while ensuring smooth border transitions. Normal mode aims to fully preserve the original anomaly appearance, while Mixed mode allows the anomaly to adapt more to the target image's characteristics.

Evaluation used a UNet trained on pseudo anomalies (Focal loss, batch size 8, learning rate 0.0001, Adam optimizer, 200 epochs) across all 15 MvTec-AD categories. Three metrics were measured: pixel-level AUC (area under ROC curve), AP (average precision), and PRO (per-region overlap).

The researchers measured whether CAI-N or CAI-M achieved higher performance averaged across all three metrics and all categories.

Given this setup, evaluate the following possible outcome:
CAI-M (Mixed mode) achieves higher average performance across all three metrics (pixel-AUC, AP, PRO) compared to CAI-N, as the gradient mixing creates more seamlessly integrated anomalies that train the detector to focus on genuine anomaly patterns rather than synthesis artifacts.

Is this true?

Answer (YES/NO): NO